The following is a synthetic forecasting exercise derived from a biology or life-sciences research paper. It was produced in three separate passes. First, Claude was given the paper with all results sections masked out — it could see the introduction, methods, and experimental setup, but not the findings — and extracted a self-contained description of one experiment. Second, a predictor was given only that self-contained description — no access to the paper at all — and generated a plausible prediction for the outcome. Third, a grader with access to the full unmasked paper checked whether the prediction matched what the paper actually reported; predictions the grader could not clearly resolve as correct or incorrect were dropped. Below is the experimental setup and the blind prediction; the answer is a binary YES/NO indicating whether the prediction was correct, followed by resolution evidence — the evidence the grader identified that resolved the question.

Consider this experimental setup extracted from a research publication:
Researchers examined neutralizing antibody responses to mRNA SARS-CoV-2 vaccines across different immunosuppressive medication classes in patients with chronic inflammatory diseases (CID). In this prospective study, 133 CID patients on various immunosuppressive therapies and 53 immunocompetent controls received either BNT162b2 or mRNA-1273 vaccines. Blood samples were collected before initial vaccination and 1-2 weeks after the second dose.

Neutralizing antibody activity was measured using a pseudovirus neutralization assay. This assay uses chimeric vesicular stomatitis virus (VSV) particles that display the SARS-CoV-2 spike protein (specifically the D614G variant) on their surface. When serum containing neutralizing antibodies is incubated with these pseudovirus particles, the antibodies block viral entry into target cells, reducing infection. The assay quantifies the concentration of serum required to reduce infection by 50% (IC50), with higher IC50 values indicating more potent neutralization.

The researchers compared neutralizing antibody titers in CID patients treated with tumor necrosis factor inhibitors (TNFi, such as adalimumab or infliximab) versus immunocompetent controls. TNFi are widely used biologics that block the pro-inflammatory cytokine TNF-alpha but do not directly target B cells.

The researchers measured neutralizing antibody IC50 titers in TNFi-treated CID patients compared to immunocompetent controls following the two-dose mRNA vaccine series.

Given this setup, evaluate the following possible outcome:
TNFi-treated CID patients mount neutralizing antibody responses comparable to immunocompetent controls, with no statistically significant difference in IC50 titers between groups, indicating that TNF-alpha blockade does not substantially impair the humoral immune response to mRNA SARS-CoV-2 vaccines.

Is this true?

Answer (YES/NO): NO